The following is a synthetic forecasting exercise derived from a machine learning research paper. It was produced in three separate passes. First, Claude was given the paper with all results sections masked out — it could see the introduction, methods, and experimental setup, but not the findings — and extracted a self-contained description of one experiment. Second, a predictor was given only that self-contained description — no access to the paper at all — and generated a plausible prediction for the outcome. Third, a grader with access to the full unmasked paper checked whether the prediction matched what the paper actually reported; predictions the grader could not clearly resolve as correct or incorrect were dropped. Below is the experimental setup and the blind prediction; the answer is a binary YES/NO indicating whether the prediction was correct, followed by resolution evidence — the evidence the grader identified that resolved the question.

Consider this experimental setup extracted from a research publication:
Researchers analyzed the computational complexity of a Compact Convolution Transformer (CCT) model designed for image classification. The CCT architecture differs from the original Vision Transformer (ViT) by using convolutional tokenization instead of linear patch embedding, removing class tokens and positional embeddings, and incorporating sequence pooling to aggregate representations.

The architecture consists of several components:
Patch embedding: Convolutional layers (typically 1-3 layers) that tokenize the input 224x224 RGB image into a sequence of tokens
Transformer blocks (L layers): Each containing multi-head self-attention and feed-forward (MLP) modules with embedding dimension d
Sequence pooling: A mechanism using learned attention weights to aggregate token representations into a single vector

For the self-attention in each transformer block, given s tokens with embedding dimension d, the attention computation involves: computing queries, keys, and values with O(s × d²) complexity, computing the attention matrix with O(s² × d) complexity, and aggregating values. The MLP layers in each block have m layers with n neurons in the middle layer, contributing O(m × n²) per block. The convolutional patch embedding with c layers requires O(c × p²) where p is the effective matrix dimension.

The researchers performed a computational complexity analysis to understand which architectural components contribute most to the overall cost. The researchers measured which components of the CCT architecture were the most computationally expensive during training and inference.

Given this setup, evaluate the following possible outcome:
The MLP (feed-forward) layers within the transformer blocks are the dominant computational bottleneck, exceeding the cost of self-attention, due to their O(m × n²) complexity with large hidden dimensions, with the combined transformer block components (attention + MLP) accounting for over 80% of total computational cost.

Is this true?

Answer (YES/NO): NO